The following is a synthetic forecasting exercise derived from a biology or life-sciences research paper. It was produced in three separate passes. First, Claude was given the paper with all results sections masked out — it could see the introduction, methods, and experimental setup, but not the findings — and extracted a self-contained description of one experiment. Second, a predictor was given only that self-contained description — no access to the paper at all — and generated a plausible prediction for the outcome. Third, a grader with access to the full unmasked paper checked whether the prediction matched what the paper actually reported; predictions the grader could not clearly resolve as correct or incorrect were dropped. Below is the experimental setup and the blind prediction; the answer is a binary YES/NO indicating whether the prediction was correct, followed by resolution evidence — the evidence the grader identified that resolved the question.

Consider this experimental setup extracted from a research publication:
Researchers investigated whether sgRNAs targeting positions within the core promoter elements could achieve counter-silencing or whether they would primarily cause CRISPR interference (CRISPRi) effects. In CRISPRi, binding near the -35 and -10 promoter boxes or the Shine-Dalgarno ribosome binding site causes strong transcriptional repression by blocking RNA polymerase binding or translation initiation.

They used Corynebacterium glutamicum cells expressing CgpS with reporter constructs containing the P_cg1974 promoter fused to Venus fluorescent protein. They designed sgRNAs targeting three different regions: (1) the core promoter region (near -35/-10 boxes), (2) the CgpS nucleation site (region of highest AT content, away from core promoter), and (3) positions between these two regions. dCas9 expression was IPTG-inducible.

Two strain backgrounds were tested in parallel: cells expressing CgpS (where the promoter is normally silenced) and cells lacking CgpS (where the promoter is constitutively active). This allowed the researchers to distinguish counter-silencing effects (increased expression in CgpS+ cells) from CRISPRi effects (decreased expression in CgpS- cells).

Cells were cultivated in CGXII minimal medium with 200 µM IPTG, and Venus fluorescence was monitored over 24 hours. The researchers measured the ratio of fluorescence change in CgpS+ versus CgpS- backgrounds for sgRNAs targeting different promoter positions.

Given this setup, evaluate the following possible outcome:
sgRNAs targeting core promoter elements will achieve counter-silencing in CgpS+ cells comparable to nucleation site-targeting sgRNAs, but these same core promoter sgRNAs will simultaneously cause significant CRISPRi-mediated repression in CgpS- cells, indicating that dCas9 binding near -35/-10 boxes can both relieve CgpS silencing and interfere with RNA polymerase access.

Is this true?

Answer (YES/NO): NO